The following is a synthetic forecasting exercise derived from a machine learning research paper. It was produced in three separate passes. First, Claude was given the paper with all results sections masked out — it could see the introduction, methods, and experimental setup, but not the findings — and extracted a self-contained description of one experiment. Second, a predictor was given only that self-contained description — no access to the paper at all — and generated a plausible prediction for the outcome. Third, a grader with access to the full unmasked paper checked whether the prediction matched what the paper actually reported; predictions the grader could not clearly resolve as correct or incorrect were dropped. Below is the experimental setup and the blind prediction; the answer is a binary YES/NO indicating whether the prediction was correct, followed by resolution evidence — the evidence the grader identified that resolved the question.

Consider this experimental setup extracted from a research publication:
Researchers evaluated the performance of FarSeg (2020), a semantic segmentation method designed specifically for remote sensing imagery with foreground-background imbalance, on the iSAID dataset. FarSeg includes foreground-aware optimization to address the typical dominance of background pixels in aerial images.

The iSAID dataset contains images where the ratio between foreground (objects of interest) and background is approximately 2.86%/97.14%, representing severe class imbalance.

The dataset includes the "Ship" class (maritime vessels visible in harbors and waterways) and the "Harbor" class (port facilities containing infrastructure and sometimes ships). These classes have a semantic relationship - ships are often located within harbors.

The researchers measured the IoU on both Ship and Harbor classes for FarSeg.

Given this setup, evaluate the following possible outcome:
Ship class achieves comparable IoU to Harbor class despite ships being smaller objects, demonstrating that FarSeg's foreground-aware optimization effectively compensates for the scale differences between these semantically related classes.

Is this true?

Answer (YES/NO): NO